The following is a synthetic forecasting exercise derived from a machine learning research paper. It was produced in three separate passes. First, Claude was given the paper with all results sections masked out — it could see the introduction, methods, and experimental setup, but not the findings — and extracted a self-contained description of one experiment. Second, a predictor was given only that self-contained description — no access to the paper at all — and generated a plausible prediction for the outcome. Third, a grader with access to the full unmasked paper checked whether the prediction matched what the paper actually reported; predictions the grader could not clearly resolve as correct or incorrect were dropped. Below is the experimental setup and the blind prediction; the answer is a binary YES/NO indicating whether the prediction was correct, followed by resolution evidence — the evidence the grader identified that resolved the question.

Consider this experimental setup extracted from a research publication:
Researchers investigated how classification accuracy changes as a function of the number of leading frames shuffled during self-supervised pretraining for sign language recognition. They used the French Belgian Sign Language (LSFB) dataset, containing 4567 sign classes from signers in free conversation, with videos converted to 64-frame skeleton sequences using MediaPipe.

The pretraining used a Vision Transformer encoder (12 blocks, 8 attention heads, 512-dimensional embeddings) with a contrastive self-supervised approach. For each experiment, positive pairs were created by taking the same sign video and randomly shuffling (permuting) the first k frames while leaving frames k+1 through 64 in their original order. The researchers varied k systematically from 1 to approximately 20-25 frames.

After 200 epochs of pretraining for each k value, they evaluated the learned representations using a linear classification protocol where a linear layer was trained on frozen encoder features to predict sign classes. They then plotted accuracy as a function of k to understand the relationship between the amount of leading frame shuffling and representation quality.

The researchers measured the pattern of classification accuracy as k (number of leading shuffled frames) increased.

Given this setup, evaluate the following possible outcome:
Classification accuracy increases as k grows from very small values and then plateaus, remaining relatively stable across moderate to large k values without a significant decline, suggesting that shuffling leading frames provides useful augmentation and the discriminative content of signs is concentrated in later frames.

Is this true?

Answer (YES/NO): NO